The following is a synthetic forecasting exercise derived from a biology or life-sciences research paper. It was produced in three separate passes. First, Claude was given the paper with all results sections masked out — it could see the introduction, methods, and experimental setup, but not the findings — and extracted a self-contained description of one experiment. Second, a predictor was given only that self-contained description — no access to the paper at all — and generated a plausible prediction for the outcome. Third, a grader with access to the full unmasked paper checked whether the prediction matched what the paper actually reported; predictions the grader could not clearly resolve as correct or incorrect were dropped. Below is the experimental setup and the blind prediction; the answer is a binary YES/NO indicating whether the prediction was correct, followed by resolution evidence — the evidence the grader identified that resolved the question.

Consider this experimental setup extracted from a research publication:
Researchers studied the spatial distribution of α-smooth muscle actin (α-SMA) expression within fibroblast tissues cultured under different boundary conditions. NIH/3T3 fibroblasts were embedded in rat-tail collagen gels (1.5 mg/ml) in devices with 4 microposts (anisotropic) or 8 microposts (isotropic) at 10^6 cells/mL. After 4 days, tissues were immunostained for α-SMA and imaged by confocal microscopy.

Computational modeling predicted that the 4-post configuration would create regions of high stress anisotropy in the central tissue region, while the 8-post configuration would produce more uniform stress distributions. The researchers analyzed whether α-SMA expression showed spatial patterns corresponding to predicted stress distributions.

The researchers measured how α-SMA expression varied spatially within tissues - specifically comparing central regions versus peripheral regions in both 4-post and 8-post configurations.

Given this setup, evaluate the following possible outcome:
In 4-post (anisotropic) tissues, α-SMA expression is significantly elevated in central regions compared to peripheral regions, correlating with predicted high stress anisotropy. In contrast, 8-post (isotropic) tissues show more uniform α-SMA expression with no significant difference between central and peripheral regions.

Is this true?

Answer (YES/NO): NO